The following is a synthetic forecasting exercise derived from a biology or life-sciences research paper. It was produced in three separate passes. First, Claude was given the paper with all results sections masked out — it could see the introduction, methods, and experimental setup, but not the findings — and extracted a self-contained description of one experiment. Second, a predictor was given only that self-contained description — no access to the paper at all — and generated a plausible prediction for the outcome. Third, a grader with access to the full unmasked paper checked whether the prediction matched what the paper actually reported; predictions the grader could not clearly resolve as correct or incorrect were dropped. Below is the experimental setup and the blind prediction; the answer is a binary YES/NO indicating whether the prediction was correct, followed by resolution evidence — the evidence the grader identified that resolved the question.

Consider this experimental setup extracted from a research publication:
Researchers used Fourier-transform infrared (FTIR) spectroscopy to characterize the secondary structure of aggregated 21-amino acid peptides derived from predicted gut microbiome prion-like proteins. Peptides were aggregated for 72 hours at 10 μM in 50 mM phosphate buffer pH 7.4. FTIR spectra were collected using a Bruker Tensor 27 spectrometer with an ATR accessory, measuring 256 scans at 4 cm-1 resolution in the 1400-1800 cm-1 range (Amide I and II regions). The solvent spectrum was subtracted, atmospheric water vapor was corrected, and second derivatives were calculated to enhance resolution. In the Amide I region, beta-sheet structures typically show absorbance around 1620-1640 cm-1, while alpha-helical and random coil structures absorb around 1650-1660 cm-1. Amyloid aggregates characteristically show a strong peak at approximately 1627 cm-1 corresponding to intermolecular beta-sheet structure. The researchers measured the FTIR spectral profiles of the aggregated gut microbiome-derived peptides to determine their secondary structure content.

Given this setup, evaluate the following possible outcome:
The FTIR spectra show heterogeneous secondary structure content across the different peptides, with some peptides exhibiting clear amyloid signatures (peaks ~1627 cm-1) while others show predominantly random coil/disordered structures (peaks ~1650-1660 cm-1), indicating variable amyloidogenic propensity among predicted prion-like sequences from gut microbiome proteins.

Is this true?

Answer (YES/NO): NO